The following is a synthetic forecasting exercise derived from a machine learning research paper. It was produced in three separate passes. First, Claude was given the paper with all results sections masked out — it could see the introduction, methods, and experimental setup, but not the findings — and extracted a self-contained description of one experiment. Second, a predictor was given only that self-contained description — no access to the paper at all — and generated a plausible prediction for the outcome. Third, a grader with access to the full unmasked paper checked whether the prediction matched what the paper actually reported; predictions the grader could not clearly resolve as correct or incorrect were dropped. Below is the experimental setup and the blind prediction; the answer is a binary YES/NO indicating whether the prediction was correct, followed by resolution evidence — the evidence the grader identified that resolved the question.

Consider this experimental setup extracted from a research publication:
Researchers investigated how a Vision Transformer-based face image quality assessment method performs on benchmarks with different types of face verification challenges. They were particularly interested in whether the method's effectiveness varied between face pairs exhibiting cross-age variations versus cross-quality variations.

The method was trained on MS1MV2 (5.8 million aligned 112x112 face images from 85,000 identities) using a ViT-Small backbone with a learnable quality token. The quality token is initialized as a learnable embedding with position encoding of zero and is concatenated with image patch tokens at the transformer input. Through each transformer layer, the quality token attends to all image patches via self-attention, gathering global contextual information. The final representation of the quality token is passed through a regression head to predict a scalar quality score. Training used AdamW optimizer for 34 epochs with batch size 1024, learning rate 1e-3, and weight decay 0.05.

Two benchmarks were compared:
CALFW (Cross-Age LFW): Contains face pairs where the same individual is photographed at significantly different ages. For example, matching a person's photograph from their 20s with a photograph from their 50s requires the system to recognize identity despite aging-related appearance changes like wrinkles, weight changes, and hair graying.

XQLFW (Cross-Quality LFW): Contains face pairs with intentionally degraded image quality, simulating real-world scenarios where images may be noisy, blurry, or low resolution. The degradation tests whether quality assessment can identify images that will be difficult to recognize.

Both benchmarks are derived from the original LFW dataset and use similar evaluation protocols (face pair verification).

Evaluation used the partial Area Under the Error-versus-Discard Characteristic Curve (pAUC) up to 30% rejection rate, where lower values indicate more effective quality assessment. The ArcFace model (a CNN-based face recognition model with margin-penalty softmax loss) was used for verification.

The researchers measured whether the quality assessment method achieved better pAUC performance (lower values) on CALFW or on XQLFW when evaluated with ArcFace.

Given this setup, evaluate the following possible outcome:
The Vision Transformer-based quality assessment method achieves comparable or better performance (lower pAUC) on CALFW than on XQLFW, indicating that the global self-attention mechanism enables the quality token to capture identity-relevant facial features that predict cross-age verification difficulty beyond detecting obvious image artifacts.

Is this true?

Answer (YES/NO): NO